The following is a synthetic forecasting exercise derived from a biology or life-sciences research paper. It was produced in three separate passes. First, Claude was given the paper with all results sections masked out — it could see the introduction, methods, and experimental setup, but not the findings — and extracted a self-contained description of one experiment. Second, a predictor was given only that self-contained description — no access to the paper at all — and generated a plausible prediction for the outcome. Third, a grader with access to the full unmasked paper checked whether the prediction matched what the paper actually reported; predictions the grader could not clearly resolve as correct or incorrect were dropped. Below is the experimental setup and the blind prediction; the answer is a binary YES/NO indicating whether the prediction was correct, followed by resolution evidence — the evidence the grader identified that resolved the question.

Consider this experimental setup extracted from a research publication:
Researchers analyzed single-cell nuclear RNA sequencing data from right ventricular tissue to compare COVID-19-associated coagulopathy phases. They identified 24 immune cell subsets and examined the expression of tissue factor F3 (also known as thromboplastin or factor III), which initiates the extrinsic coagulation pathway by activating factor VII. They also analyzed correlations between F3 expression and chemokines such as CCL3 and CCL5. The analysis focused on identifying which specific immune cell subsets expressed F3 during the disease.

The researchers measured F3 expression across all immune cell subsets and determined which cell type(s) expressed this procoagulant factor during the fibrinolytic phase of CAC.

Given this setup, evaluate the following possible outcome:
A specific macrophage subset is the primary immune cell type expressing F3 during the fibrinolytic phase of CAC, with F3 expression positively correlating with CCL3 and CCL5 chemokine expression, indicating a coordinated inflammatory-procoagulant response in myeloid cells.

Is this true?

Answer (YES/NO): YES